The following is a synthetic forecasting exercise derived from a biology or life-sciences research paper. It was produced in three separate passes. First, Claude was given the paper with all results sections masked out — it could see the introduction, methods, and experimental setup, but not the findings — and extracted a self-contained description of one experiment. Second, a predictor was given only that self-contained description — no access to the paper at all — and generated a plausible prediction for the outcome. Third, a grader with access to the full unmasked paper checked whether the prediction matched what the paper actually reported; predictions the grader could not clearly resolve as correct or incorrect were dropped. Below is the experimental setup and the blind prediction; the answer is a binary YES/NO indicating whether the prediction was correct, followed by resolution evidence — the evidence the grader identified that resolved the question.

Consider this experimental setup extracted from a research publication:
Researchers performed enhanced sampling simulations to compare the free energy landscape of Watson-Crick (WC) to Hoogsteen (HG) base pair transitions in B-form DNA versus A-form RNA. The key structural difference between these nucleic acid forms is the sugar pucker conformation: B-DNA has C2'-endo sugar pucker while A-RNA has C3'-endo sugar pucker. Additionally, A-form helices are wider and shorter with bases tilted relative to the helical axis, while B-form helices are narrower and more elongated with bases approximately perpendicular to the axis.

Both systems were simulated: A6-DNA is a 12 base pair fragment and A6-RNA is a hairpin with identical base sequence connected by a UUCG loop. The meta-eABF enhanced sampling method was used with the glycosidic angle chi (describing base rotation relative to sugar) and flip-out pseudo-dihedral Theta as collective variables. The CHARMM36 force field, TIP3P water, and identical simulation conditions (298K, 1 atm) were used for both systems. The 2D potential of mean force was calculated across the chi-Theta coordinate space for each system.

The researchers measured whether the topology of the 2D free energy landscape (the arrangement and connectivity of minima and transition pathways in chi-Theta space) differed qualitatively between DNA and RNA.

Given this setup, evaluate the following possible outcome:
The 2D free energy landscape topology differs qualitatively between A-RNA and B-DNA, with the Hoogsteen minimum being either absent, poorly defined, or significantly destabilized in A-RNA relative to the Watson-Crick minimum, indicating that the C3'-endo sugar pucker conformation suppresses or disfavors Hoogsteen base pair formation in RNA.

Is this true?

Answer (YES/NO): YES